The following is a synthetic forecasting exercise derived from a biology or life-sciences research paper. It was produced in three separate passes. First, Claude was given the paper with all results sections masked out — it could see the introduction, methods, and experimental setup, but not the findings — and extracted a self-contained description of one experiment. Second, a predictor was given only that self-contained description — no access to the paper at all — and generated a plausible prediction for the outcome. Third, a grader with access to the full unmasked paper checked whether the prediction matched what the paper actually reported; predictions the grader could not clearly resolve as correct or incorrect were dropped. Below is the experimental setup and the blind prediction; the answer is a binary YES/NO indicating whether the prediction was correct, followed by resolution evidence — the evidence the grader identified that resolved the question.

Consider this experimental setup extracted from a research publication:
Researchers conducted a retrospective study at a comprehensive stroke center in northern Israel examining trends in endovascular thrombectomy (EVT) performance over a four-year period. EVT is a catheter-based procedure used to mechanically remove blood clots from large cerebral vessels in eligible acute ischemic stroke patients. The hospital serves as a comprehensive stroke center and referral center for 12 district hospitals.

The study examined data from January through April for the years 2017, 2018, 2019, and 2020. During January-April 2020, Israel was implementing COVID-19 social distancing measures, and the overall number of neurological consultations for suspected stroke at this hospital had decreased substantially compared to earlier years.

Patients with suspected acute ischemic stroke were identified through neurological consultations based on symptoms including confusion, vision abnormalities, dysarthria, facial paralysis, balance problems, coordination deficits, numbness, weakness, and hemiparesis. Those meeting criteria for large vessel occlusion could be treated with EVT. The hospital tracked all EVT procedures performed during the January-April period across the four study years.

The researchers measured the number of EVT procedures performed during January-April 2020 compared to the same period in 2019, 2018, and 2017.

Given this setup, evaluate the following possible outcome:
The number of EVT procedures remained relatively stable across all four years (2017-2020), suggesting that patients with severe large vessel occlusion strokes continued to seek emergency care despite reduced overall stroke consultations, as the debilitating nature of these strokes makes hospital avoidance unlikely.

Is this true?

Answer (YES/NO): NO